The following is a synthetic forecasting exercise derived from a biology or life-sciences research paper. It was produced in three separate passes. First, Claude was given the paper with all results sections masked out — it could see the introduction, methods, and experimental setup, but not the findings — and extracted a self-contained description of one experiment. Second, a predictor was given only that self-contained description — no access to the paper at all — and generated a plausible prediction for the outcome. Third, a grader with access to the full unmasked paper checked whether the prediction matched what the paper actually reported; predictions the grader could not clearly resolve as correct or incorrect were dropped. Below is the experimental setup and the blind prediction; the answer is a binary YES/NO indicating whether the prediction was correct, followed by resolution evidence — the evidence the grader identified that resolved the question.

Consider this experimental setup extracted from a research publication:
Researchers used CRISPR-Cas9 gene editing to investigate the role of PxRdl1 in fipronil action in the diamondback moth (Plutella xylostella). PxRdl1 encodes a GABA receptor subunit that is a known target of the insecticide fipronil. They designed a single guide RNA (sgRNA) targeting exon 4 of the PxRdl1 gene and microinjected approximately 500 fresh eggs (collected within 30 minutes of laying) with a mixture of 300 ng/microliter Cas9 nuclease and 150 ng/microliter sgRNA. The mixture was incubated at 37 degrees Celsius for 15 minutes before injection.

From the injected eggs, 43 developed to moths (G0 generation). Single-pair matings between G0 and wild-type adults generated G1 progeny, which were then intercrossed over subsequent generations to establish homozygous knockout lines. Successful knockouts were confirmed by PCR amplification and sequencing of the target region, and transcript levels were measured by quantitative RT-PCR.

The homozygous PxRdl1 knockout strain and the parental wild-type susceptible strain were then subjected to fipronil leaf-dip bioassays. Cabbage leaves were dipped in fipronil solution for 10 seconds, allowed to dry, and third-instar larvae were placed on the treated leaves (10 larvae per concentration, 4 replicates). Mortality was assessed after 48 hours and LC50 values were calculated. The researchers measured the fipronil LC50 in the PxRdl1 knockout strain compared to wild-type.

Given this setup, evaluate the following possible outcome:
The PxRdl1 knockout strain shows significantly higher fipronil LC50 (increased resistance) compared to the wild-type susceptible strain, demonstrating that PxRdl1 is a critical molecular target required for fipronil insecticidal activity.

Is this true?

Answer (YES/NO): YES